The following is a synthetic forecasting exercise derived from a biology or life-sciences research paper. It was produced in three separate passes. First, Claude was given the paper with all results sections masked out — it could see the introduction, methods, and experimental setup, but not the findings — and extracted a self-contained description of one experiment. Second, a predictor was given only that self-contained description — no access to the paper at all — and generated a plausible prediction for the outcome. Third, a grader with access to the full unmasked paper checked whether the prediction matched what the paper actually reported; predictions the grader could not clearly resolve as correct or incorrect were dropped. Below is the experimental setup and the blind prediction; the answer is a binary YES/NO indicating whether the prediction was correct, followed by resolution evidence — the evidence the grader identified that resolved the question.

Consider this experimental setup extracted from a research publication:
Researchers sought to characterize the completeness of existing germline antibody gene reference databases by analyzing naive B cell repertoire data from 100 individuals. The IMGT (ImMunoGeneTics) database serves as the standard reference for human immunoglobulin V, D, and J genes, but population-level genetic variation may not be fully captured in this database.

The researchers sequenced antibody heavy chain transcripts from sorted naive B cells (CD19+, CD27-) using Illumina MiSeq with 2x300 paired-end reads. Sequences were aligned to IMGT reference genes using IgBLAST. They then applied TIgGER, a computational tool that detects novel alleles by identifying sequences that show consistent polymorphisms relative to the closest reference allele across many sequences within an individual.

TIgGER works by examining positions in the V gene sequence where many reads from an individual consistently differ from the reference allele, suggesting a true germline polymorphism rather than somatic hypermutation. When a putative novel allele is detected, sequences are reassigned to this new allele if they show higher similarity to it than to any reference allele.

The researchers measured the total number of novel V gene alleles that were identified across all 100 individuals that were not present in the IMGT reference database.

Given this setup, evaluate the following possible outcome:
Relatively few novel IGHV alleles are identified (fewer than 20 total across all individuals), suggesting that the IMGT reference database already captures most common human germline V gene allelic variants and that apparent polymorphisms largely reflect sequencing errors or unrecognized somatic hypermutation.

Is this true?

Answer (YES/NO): NO